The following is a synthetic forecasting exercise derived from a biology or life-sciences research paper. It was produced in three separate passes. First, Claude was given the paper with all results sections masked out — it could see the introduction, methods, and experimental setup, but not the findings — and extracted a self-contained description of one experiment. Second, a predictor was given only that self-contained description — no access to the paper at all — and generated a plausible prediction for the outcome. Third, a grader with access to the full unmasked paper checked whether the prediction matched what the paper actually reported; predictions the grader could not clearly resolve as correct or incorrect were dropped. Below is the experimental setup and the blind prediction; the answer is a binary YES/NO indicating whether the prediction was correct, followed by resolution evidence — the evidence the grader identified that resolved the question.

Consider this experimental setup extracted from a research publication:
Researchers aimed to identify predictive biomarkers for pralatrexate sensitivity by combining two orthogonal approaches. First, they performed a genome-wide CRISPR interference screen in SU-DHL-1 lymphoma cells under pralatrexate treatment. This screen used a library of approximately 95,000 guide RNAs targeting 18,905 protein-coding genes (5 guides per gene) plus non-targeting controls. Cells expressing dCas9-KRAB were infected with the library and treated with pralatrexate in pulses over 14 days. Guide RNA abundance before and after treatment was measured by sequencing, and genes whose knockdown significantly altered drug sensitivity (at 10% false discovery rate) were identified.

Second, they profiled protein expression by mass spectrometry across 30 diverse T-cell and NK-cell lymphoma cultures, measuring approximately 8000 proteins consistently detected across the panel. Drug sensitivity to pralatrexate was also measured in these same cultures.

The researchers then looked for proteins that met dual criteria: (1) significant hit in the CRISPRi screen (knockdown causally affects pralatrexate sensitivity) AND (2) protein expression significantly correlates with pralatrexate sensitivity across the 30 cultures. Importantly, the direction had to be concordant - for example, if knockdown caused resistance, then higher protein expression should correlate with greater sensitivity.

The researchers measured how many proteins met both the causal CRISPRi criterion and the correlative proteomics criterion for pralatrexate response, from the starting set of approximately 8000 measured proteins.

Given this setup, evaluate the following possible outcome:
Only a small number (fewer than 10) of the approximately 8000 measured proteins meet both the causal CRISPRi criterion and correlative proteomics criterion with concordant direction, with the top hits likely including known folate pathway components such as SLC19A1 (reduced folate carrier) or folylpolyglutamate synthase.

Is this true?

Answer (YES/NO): YES